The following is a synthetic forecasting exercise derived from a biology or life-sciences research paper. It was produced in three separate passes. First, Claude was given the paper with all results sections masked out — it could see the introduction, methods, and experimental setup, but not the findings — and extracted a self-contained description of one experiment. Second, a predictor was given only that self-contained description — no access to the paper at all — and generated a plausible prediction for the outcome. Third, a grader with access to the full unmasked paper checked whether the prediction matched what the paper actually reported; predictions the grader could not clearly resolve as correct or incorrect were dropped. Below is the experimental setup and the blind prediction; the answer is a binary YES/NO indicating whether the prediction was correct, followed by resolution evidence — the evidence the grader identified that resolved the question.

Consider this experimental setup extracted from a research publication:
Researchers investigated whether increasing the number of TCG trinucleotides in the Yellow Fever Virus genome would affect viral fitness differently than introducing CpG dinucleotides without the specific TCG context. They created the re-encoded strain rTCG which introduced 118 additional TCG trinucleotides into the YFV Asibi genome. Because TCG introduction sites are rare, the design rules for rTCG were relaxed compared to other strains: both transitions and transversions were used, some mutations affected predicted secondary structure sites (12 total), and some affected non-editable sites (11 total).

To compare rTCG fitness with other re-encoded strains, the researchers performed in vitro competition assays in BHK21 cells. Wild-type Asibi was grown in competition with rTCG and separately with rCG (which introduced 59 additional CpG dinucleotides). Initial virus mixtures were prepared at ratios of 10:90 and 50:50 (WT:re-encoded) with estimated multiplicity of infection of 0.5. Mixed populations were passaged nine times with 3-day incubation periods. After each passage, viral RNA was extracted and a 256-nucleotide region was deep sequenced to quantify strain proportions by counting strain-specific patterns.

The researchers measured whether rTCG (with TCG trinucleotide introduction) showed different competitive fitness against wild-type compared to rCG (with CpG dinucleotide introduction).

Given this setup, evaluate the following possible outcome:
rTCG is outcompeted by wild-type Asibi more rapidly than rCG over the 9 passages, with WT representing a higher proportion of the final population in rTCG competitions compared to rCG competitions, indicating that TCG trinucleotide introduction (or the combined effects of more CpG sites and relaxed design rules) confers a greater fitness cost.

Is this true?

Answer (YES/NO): NO